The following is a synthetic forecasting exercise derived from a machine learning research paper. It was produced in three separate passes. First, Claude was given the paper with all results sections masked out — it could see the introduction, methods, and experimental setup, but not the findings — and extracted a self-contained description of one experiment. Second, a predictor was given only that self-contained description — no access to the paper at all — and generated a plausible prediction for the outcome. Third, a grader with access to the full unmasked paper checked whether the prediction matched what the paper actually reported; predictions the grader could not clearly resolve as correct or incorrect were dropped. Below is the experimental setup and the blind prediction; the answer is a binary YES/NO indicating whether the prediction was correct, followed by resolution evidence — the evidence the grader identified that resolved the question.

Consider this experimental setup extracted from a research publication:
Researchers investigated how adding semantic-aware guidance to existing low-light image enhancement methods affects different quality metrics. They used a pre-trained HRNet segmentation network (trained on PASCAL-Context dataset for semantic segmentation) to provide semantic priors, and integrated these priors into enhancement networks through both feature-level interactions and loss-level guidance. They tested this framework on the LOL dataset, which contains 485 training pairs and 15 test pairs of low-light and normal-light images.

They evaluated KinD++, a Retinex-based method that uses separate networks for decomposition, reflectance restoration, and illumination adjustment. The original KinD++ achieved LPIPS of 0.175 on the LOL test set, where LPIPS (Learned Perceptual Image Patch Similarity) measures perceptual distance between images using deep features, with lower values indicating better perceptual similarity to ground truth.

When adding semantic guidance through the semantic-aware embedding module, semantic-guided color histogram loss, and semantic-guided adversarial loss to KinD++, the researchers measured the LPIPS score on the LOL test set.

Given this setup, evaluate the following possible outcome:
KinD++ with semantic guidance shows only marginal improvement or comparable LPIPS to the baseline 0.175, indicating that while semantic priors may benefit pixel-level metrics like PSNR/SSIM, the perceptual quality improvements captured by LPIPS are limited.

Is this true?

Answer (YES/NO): NO